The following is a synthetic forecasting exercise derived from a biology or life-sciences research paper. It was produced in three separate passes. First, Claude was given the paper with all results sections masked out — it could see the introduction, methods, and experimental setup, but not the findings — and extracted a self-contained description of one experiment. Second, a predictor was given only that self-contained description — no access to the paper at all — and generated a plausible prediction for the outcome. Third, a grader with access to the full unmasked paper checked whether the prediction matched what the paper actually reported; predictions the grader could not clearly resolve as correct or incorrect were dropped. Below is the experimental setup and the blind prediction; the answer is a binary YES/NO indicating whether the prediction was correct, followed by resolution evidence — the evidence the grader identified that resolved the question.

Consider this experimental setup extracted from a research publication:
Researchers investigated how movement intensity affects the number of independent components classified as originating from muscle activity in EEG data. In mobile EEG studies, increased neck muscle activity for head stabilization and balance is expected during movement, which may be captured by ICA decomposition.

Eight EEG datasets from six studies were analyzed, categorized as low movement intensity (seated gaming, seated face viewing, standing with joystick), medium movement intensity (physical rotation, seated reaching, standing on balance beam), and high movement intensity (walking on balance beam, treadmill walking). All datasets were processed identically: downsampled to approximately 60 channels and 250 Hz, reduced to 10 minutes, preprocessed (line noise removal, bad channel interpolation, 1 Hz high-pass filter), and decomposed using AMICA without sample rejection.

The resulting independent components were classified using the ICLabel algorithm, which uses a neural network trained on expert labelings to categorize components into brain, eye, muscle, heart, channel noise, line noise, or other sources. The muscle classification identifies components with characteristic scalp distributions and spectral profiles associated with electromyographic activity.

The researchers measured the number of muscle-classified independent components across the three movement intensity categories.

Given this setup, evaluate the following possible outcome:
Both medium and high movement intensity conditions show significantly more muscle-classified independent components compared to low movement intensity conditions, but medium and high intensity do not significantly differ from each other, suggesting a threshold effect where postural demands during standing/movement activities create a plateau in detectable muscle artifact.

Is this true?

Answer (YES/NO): NO